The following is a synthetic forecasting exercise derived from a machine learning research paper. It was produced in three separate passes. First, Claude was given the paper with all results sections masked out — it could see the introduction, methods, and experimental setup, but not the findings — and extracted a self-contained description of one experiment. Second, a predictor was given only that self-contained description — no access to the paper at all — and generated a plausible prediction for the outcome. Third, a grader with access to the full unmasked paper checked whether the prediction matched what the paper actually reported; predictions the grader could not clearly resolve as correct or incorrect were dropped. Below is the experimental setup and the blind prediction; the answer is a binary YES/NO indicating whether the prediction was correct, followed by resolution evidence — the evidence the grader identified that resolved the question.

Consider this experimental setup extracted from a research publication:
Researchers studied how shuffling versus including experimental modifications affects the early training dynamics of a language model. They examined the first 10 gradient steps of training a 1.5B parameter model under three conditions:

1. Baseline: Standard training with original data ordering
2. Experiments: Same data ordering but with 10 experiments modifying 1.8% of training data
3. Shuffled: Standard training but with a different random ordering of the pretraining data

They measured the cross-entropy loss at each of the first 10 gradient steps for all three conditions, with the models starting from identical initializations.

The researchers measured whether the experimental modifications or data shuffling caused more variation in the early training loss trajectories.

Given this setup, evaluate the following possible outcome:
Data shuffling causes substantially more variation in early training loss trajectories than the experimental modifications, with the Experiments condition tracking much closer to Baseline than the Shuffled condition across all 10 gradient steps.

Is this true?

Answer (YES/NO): YES